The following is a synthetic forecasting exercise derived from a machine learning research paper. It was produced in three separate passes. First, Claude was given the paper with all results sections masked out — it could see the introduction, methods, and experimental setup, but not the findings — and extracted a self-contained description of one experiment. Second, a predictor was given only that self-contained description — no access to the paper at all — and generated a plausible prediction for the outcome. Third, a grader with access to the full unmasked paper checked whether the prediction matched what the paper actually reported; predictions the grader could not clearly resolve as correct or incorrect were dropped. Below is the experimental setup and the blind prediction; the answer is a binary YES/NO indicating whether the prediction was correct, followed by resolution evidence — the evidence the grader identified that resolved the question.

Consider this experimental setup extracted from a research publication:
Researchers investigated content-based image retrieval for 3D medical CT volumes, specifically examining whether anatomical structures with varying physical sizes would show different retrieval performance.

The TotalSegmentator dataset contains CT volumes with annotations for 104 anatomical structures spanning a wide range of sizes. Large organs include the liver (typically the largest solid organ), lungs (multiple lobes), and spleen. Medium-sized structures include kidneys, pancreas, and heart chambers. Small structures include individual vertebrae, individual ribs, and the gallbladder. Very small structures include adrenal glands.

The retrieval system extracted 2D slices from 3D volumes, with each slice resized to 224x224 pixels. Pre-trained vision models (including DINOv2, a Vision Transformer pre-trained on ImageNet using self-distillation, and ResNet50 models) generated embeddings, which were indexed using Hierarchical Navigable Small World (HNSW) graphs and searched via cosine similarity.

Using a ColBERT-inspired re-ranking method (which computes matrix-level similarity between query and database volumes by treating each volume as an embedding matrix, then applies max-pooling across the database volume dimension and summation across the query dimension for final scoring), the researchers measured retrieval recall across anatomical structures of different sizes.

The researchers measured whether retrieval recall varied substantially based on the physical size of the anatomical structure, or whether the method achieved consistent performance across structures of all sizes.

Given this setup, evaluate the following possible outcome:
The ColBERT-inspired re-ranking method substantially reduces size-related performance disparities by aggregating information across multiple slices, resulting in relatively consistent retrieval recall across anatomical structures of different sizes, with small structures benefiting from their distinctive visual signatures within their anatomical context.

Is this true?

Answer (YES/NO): NO